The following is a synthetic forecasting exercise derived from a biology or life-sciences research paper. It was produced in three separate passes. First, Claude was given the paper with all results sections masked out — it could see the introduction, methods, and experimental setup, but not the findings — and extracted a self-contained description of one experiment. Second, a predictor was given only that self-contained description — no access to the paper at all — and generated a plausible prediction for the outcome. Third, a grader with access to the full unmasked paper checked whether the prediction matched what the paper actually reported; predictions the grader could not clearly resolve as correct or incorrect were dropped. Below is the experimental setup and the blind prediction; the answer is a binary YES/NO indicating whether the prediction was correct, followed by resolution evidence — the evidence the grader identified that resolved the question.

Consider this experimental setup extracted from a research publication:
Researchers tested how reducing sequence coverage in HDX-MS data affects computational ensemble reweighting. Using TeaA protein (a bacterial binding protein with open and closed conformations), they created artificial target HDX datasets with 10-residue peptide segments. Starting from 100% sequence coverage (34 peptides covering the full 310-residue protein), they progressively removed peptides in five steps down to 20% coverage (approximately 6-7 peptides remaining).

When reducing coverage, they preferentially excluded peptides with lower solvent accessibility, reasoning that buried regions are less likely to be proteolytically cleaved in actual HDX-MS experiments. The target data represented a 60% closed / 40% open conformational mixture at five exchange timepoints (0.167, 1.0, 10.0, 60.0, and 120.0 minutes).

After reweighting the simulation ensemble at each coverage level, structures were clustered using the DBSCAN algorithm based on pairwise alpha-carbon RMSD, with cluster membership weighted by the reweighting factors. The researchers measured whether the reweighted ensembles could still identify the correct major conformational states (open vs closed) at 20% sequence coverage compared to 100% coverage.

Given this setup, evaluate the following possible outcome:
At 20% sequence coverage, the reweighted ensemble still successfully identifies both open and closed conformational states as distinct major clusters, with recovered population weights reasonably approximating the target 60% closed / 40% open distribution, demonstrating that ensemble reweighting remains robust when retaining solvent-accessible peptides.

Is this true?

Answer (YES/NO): NO